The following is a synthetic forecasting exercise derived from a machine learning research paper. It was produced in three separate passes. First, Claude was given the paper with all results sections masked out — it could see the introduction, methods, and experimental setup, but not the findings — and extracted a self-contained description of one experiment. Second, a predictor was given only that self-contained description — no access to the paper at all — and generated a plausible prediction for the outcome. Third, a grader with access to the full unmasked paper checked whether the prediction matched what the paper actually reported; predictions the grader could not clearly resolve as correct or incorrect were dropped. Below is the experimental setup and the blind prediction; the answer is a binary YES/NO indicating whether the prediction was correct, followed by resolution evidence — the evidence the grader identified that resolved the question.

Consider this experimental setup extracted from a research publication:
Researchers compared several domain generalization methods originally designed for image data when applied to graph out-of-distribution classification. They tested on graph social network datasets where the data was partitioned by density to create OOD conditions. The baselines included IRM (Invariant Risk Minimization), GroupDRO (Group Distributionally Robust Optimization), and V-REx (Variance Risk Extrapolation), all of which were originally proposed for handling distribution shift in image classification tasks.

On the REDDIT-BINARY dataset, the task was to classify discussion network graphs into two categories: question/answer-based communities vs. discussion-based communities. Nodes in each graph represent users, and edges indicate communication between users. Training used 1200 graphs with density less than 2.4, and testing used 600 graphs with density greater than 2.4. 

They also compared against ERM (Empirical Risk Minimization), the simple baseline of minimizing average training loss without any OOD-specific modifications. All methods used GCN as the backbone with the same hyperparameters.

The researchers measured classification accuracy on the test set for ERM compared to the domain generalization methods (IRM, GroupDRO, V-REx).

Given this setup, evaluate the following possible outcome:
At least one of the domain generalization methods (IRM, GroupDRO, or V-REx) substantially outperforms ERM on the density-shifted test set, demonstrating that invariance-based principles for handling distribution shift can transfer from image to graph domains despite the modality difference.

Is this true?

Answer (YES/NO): NO